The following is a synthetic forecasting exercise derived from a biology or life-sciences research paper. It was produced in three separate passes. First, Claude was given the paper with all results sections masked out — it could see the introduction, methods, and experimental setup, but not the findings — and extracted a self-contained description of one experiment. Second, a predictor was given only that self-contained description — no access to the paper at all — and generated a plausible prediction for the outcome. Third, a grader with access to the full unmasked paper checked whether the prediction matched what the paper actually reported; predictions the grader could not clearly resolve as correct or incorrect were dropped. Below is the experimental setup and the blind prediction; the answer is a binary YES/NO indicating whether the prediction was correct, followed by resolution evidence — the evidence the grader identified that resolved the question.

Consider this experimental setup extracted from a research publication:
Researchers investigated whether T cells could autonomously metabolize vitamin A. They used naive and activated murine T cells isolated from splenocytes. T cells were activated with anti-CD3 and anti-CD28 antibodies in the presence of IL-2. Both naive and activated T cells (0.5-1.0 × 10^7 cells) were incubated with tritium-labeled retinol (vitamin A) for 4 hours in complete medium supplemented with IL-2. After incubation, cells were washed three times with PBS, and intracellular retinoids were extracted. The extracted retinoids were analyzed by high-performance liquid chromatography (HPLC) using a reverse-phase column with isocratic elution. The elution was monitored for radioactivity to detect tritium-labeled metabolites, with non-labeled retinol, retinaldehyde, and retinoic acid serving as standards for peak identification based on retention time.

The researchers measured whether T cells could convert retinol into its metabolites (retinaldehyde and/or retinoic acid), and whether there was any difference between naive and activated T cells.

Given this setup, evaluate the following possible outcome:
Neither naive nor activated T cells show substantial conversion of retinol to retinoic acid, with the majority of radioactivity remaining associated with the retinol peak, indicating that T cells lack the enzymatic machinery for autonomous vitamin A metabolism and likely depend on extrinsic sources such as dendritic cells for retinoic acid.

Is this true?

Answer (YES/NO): NO